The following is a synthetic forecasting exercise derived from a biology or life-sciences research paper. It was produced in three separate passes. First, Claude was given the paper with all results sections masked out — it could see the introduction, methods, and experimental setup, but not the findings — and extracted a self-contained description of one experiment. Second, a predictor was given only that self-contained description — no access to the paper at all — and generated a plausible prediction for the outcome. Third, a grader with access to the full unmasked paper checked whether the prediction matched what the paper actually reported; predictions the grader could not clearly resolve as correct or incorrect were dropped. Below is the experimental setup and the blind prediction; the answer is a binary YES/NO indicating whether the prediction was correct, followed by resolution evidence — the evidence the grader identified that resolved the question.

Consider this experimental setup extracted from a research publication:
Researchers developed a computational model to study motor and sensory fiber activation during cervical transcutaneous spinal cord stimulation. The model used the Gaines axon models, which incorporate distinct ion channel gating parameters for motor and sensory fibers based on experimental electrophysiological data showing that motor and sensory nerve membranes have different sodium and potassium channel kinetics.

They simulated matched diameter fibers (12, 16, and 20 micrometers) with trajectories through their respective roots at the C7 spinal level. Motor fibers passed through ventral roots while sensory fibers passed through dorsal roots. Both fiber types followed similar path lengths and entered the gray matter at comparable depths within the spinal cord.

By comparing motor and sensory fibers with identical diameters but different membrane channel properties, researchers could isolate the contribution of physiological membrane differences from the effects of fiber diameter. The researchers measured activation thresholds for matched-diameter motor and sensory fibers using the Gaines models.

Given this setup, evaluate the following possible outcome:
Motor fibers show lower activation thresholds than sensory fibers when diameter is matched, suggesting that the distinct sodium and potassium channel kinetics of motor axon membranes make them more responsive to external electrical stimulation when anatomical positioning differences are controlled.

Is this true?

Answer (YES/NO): NO